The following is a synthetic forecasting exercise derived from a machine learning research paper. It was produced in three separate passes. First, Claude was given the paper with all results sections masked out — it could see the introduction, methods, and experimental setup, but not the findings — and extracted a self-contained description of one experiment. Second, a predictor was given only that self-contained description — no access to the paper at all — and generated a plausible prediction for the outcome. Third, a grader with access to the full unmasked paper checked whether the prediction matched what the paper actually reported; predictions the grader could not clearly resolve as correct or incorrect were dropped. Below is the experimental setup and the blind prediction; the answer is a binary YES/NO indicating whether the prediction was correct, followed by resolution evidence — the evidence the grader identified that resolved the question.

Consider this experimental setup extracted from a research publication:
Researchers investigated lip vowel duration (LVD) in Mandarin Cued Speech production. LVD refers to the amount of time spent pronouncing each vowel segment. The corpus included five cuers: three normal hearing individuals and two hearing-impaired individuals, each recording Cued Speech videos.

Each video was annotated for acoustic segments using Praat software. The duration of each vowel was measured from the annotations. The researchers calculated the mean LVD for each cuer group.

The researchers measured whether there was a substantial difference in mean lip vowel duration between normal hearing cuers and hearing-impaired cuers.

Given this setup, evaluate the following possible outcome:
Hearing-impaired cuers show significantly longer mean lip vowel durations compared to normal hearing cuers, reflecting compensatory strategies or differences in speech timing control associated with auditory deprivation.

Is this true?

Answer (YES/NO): NO